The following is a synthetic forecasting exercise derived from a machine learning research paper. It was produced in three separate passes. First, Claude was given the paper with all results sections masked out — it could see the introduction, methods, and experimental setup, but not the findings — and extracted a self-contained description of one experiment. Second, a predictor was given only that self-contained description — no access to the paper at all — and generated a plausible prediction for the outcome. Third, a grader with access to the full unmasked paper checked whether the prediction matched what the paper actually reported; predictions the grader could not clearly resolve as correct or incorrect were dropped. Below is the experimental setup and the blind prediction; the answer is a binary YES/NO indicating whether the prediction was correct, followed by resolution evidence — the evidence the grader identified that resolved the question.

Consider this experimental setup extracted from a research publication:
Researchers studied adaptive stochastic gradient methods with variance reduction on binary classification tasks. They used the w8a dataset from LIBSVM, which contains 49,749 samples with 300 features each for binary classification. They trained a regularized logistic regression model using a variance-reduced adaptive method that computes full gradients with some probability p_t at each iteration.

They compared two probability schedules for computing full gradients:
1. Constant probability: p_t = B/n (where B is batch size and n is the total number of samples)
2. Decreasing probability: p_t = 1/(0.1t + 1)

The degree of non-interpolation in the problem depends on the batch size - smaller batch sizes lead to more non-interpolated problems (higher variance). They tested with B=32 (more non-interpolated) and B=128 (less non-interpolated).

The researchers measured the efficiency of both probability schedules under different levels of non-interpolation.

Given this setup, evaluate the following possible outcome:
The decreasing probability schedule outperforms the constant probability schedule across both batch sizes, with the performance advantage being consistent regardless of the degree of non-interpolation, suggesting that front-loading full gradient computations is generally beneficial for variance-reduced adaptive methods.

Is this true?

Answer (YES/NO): NO